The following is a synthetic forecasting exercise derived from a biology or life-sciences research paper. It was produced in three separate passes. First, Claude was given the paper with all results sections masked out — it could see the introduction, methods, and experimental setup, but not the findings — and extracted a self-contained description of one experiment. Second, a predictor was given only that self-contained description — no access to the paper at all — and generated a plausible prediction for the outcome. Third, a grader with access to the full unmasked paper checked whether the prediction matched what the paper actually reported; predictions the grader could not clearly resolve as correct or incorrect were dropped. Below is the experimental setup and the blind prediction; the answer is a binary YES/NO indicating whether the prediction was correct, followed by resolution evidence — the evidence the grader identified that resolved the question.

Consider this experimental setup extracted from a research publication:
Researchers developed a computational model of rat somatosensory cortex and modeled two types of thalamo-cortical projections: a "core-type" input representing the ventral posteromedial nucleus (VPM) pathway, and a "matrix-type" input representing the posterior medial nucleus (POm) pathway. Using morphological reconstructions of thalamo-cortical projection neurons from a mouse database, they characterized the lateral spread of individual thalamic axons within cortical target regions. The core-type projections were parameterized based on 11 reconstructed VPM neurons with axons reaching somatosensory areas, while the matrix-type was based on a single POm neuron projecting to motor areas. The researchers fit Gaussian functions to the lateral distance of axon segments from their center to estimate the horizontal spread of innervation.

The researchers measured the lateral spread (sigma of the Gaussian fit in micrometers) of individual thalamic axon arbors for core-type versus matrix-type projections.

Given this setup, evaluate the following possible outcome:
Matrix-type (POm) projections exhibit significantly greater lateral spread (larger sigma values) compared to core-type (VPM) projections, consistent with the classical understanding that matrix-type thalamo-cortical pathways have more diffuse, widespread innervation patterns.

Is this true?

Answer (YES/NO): YES